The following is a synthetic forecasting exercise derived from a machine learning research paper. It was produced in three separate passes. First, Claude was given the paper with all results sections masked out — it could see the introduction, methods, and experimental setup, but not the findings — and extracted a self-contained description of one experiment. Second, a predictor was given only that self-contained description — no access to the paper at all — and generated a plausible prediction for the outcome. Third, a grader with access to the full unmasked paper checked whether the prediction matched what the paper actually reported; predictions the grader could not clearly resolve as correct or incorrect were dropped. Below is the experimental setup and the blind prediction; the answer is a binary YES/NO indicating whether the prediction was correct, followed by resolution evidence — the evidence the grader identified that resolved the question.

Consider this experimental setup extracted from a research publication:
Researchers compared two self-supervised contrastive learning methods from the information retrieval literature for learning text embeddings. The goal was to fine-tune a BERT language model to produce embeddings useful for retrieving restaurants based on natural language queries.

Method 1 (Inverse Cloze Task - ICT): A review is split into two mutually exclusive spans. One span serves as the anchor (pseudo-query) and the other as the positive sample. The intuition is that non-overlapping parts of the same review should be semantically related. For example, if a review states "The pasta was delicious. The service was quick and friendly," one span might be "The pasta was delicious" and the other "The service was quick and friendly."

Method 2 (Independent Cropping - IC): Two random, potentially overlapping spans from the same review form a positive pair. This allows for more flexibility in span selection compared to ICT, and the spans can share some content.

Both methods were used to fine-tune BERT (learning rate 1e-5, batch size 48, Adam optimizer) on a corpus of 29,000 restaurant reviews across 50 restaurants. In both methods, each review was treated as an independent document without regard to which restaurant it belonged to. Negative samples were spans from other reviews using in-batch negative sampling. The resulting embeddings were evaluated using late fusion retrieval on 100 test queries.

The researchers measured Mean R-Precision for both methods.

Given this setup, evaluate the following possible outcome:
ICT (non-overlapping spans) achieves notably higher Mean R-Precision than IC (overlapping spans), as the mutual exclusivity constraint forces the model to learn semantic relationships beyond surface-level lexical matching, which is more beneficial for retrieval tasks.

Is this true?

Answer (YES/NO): NO